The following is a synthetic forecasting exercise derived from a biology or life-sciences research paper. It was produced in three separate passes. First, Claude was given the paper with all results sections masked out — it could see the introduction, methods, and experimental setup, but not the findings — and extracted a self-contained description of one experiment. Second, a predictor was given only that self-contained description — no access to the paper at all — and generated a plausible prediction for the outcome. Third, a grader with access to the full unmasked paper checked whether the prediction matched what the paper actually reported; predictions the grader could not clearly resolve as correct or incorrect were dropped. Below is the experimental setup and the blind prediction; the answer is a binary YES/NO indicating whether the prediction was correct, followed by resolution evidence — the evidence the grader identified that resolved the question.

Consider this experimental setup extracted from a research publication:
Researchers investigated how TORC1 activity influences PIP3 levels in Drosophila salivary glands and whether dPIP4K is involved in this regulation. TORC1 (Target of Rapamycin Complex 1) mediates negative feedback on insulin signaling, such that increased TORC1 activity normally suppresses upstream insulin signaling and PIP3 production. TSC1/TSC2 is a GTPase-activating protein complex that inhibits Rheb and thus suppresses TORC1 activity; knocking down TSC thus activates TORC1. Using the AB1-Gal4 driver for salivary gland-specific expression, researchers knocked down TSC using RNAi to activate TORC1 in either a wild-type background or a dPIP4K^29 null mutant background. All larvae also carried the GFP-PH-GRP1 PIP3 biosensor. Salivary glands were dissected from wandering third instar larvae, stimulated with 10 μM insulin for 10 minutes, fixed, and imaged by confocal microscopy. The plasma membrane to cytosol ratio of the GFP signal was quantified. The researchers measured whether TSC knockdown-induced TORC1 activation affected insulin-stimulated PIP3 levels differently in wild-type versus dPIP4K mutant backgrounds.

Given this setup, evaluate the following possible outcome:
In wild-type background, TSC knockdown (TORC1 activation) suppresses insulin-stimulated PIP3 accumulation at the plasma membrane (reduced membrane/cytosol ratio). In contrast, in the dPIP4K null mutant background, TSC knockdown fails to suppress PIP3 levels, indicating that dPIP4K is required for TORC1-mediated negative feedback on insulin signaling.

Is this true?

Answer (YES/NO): YES